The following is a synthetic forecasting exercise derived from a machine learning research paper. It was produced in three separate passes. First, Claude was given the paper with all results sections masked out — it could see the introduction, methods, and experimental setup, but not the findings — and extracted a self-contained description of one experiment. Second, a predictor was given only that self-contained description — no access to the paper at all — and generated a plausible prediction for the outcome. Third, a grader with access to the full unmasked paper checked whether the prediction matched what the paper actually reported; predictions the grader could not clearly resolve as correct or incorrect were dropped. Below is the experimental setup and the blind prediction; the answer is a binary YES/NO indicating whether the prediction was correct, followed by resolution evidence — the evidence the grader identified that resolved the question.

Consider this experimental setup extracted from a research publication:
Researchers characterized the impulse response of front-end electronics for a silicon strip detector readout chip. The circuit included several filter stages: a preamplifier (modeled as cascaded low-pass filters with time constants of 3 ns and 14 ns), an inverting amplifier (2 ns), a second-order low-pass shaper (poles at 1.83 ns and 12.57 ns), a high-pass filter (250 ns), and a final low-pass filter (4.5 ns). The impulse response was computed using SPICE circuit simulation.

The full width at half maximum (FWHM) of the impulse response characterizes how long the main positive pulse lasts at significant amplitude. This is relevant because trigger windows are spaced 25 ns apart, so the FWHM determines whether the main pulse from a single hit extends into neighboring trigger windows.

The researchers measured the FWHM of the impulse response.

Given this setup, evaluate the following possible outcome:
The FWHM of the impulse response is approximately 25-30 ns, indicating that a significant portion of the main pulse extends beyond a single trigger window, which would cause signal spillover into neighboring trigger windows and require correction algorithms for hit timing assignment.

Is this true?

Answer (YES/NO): NO